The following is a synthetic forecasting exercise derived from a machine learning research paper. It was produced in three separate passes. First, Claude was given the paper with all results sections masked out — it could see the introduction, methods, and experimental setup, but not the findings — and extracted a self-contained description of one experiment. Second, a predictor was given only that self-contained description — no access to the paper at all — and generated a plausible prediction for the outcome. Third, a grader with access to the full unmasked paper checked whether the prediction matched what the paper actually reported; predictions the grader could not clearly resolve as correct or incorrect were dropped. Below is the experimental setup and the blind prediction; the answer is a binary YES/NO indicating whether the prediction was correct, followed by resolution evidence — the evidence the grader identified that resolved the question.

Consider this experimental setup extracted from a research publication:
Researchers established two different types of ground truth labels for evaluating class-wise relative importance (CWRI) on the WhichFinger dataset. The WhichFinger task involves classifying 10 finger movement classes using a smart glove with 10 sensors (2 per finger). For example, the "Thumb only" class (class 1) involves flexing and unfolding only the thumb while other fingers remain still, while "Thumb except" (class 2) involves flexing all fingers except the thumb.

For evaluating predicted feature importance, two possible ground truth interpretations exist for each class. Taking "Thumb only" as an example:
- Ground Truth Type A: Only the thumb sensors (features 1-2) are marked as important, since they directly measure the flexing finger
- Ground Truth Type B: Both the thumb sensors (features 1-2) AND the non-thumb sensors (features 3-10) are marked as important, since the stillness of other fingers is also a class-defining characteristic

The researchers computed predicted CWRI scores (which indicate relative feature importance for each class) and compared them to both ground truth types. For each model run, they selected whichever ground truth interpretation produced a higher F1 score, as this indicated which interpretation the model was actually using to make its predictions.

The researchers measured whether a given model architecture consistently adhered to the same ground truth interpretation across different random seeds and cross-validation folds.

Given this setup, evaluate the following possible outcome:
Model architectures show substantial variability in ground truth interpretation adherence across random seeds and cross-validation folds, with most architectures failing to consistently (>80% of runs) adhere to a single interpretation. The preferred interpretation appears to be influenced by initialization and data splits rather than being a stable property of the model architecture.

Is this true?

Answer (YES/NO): NO